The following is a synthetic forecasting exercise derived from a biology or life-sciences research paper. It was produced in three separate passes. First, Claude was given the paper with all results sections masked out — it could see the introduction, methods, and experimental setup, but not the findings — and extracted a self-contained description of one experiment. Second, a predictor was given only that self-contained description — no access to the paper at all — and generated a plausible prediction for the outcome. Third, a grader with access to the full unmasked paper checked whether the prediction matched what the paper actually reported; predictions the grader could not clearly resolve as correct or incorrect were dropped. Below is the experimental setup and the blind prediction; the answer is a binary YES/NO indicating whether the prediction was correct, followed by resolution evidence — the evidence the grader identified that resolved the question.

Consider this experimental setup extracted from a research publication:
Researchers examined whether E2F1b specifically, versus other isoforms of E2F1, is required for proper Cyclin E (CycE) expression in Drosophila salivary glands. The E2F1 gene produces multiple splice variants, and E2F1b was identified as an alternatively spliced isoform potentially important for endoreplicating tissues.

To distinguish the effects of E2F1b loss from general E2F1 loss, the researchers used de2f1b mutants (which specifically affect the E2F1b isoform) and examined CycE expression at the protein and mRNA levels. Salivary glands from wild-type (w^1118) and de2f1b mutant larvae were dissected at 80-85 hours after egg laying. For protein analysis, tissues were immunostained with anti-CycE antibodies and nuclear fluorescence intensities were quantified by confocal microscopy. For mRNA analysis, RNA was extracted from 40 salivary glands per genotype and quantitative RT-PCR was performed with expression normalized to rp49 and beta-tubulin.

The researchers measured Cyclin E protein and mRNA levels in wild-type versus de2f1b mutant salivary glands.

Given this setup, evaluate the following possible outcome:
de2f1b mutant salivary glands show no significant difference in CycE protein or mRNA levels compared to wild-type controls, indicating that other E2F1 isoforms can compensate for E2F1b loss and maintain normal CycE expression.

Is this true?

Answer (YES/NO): YES